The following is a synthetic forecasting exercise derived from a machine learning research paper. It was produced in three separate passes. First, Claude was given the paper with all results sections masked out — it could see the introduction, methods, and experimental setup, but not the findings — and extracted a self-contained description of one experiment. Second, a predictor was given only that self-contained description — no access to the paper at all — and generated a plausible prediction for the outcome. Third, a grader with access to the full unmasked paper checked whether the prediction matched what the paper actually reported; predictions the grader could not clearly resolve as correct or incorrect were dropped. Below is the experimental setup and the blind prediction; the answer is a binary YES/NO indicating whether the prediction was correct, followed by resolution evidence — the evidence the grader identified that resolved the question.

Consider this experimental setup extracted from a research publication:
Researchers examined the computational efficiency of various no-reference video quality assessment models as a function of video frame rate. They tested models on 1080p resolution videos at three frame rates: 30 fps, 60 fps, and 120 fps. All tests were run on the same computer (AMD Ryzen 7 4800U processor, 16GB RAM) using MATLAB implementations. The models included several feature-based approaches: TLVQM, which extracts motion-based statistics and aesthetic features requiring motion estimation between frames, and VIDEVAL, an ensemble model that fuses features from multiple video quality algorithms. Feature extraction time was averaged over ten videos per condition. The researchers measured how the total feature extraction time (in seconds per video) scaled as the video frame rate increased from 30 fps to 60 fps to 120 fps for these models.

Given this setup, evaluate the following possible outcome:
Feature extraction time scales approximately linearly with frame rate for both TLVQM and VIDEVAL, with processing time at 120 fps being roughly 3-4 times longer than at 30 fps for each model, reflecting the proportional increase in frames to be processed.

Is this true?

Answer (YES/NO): NO